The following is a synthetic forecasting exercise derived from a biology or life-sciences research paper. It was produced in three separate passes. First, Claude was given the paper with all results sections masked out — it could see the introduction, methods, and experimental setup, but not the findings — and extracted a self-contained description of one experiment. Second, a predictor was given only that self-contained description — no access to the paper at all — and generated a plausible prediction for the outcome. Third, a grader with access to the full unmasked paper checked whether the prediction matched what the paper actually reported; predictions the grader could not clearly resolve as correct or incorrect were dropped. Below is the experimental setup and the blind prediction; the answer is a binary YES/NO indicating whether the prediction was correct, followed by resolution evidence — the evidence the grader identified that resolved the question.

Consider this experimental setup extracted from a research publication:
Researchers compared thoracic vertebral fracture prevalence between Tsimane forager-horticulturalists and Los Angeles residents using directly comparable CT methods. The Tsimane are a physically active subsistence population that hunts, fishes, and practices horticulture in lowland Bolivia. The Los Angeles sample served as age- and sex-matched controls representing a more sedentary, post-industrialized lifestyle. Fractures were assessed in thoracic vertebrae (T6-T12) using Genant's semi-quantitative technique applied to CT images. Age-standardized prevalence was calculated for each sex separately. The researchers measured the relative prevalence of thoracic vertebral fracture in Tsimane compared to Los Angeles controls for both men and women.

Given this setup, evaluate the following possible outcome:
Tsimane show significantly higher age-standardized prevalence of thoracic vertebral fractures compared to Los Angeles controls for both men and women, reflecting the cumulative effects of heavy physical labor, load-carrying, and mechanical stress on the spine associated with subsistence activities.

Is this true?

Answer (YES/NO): YES